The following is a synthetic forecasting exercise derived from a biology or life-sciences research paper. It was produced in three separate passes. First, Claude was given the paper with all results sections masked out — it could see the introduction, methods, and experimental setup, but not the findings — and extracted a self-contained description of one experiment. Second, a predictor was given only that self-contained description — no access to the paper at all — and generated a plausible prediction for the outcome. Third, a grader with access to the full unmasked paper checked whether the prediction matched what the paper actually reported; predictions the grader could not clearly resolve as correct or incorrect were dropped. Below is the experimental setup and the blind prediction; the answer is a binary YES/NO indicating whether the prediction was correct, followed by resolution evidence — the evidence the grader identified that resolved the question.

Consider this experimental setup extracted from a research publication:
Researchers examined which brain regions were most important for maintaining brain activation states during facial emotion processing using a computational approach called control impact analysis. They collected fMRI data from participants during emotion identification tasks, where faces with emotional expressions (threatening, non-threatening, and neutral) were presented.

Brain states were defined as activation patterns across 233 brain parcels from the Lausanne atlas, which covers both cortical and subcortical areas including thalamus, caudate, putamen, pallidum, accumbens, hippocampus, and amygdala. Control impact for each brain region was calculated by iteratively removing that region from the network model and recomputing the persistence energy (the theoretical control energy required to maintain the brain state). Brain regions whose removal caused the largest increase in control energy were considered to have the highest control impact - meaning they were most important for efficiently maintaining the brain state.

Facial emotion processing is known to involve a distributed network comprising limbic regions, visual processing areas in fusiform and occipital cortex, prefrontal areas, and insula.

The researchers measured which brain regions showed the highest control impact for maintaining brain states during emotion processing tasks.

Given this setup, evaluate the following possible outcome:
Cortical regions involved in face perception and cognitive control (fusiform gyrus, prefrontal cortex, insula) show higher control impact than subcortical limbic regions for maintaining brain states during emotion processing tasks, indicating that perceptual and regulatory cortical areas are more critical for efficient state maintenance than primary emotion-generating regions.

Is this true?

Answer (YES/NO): NO